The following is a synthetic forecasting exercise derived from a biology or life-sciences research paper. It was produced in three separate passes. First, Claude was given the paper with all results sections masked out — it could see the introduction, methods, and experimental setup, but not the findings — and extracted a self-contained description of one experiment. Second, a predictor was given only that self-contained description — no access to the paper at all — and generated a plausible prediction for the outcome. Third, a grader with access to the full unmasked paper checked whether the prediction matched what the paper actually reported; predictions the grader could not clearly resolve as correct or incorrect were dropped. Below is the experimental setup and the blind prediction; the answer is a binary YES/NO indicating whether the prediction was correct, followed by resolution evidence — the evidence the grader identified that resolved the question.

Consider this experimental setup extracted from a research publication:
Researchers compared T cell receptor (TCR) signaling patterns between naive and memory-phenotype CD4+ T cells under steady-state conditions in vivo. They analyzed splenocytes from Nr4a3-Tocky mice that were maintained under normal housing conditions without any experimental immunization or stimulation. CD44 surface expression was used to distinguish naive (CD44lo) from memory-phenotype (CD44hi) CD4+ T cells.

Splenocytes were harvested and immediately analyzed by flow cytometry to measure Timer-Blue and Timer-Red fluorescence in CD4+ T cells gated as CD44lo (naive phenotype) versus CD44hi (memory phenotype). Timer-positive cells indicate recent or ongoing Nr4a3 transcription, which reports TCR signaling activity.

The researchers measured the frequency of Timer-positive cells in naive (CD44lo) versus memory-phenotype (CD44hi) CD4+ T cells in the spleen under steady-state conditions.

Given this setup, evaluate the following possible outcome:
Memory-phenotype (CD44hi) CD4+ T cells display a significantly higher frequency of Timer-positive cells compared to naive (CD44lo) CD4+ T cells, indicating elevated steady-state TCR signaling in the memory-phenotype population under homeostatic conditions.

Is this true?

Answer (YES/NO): YES